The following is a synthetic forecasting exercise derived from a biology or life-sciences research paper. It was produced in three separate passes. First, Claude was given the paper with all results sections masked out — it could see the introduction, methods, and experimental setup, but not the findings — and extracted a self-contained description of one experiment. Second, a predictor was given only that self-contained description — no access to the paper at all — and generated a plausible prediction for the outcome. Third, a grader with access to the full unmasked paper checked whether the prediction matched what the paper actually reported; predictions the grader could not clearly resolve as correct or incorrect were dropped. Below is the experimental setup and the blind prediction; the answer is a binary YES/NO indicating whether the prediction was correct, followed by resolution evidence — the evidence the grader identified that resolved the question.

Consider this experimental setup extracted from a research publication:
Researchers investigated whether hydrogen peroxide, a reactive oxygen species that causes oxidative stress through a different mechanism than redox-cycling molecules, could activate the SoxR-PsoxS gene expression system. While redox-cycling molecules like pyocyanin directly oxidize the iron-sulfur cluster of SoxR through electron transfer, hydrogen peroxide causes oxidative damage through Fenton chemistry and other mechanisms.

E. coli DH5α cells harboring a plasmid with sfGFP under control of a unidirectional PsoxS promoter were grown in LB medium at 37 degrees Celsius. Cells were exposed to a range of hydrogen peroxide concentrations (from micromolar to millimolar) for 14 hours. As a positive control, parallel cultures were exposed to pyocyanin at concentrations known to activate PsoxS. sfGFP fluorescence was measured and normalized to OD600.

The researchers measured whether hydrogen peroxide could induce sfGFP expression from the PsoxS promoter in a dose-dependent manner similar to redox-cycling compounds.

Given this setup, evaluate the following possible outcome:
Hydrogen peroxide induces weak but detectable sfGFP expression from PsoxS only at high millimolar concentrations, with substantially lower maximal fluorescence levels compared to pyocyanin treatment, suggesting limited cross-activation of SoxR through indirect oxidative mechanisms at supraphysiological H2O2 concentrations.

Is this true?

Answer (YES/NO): NO